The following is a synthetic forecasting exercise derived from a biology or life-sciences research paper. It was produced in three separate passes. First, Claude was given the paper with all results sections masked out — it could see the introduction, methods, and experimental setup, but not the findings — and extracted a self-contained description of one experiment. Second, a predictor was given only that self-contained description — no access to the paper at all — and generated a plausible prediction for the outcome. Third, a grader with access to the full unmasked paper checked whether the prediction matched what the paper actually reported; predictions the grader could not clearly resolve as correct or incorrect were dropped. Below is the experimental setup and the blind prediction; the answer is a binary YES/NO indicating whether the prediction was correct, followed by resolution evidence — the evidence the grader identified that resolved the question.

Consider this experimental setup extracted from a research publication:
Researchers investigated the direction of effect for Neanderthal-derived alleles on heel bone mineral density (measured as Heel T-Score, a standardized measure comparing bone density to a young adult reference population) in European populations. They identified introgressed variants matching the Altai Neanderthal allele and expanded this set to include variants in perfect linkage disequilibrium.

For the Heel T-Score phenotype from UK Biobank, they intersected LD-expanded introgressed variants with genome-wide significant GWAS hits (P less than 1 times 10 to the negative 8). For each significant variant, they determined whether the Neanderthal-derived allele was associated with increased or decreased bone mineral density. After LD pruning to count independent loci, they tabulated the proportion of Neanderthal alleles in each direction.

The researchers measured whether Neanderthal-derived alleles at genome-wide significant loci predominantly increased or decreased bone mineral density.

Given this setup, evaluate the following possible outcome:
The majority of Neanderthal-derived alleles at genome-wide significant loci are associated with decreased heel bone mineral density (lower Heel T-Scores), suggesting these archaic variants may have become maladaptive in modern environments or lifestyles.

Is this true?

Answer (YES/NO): NO